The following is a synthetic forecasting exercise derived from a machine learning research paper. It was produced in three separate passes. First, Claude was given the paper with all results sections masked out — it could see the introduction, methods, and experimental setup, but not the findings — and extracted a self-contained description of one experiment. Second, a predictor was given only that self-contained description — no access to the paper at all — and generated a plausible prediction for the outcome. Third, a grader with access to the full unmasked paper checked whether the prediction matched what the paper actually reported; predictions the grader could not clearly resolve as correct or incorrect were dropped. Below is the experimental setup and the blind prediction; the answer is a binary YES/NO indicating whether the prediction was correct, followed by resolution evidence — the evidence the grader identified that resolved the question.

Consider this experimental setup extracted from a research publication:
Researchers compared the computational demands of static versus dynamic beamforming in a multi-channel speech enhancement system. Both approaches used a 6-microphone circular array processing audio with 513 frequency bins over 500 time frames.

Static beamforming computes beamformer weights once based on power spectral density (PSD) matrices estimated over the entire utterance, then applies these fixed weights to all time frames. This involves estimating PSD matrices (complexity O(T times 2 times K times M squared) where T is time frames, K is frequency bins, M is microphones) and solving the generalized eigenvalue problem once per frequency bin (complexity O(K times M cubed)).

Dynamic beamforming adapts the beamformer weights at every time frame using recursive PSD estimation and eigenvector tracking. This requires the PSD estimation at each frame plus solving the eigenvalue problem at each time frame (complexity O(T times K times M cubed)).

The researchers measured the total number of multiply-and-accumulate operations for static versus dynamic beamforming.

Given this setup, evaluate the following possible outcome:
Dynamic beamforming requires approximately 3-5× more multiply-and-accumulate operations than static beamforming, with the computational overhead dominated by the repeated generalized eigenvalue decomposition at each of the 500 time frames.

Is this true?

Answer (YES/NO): YES